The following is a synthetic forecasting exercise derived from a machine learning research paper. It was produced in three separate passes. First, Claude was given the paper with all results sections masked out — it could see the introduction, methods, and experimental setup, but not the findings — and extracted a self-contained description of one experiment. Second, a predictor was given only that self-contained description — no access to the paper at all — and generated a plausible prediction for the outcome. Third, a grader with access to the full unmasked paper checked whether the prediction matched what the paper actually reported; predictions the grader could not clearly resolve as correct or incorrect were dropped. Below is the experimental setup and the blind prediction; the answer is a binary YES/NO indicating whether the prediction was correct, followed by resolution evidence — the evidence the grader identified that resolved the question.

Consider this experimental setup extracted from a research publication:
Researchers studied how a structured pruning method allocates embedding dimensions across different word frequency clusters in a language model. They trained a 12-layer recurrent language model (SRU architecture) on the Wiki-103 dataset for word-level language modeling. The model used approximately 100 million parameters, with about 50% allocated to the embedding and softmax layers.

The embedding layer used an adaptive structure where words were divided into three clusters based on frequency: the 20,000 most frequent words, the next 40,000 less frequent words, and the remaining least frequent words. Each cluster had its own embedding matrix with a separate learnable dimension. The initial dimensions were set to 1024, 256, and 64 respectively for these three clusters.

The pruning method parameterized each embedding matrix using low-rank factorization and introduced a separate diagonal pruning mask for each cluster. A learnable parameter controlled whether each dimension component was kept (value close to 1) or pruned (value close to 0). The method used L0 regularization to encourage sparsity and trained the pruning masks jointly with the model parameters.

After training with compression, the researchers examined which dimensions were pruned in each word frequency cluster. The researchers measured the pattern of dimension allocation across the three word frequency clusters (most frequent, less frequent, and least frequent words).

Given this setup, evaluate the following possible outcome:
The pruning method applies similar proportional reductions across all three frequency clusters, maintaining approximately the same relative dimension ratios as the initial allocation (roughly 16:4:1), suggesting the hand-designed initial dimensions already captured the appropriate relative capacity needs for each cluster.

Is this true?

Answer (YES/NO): NO